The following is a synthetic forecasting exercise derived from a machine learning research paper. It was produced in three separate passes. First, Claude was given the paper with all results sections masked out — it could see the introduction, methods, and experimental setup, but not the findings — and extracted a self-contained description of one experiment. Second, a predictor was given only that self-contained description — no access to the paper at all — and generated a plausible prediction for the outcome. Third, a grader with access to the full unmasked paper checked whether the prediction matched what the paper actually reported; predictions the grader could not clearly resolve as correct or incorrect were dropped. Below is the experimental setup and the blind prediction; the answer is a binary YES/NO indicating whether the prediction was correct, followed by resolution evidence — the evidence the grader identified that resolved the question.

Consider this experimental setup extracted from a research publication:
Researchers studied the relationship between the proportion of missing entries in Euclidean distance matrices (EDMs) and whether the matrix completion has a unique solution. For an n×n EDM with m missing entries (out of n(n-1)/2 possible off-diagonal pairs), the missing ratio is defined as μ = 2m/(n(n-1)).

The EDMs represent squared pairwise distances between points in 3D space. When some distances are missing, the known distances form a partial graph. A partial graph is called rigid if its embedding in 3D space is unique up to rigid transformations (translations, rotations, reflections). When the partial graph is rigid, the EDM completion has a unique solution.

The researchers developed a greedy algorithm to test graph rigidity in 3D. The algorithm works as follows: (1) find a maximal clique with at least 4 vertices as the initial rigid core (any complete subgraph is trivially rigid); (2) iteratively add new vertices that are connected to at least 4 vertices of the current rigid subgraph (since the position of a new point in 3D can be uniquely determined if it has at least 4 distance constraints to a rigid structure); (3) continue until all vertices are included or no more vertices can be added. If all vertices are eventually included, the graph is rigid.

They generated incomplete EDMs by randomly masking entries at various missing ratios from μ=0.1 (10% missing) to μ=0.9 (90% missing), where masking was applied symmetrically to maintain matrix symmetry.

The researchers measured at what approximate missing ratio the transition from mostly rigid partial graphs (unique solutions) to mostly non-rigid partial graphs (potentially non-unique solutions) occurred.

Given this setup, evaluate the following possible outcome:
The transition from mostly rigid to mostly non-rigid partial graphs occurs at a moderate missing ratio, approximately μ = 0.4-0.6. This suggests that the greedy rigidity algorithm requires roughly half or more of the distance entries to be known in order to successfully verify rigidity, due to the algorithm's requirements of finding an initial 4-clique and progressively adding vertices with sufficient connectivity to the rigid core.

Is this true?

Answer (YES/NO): NO